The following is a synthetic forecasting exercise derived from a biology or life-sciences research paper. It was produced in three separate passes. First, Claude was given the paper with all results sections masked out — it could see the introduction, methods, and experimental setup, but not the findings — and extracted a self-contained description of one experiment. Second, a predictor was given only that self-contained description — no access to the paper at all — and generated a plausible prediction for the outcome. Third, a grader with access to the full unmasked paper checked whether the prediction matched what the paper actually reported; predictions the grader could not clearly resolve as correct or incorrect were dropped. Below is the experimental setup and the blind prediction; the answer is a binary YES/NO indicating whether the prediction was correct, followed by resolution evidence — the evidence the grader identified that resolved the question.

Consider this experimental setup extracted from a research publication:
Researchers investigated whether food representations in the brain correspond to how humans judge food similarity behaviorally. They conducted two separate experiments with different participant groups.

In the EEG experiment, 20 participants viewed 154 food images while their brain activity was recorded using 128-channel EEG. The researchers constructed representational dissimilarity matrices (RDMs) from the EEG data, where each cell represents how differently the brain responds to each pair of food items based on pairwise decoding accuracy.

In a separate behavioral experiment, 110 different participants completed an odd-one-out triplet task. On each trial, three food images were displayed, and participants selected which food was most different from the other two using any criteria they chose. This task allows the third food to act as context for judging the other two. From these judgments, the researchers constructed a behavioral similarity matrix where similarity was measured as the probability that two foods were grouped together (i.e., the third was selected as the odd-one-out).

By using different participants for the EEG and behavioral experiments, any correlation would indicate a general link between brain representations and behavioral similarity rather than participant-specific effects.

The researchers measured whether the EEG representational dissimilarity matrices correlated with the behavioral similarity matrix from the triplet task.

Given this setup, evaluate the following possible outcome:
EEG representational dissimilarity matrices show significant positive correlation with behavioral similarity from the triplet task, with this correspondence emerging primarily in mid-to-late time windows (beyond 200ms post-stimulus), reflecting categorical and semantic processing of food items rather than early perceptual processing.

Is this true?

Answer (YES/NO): NO